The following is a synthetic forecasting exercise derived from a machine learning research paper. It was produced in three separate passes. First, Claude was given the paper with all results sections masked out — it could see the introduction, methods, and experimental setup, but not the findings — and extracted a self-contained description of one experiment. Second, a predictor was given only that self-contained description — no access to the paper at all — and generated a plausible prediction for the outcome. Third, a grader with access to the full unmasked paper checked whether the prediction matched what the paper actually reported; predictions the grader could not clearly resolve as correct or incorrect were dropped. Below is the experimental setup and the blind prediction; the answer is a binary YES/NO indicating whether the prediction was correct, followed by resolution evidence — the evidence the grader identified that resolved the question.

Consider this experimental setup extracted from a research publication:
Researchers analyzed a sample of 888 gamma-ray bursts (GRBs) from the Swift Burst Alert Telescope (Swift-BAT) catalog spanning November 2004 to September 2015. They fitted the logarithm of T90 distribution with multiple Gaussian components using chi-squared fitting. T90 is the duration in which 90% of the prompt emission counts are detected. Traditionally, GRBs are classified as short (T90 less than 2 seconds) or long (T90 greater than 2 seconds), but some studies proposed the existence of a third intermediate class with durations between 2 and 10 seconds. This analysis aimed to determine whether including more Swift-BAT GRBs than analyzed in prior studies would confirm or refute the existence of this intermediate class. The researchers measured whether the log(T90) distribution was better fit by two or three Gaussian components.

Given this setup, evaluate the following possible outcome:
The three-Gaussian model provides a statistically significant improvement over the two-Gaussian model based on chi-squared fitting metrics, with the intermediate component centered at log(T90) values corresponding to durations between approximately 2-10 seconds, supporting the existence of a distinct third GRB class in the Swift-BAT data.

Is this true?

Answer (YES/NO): YES